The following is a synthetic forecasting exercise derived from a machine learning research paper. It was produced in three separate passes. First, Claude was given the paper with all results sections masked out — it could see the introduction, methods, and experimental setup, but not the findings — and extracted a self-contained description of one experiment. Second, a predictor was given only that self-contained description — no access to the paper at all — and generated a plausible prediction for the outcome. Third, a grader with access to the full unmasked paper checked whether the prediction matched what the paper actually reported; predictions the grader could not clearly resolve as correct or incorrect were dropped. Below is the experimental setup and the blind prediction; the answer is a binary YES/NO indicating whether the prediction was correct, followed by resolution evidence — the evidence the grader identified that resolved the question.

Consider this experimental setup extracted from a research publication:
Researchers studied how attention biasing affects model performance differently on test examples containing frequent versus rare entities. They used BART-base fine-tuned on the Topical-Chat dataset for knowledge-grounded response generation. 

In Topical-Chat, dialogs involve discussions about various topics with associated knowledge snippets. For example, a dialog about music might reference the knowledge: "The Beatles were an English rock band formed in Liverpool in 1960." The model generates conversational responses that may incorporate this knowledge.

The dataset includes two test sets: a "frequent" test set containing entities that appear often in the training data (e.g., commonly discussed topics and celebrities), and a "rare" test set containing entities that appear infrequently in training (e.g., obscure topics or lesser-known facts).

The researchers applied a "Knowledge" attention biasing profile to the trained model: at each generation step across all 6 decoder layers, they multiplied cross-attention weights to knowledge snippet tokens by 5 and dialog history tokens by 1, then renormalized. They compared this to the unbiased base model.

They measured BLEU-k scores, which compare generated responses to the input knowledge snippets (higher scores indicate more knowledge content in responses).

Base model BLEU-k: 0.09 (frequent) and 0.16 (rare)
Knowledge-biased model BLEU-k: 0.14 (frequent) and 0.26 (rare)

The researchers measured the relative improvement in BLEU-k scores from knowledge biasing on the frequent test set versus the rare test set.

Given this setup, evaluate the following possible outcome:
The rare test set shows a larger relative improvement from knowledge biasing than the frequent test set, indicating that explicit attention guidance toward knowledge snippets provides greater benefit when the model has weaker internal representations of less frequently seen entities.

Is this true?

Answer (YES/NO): YES